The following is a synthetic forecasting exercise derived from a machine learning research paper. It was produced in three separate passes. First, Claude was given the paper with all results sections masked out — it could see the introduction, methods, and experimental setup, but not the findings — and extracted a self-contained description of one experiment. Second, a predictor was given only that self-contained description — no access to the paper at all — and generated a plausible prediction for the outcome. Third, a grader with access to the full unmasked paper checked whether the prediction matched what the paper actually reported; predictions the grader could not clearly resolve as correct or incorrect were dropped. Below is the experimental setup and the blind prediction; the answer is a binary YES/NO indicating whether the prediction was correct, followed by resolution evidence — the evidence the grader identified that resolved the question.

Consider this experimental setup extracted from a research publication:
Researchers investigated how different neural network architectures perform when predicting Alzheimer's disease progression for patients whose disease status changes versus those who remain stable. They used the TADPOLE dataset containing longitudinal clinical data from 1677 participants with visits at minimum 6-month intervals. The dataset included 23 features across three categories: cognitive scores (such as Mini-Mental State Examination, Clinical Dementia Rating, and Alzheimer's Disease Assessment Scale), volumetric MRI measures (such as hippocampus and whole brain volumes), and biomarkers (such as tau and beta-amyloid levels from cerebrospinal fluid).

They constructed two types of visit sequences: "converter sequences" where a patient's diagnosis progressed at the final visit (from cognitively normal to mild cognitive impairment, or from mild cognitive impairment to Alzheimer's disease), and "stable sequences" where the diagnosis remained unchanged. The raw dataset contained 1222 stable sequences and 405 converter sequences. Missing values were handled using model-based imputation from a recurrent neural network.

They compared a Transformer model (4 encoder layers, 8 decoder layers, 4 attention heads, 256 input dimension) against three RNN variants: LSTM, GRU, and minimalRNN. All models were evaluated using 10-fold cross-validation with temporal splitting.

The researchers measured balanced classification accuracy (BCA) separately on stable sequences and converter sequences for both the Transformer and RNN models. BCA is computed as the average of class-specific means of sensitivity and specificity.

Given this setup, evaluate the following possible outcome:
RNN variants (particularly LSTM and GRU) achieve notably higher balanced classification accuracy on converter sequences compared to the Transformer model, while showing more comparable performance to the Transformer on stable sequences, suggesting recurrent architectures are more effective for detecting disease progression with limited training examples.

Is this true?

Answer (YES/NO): NO